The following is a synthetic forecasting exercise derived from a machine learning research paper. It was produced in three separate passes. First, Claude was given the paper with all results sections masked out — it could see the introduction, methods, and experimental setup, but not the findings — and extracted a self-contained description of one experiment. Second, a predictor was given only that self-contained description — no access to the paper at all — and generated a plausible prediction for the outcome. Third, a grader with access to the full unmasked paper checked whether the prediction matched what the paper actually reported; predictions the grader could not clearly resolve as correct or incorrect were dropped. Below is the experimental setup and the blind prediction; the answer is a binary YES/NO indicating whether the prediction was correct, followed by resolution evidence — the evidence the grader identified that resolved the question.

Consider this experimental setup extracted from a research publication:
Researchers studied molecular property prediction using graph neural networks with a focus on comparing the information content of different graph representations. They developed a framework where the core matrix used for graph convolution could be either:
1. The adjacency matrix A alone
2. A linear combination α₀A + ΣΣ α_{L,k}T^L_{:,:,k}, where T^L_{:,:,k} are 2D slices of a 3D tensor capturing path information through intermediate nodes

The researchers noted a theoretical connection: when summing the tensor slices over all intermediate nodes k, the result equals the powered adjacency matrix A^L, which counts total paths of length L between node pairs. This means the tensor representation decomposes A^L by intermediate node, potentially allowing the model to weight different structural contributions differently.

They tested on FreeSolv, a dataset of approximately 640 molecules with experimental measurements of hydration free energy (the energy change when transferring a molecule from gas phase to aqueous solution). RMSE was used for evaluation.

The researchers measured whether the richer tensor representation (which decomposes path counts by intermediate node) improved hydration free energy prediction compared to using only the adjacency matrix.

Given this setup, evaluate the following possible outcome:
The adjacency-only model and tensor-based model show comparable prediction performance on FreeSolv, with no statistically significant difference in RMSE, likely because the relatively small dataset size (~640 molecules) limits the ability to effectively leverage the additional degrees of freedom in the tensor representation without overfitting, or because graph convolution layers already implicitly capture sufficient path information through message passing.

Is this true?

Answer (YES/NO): NO